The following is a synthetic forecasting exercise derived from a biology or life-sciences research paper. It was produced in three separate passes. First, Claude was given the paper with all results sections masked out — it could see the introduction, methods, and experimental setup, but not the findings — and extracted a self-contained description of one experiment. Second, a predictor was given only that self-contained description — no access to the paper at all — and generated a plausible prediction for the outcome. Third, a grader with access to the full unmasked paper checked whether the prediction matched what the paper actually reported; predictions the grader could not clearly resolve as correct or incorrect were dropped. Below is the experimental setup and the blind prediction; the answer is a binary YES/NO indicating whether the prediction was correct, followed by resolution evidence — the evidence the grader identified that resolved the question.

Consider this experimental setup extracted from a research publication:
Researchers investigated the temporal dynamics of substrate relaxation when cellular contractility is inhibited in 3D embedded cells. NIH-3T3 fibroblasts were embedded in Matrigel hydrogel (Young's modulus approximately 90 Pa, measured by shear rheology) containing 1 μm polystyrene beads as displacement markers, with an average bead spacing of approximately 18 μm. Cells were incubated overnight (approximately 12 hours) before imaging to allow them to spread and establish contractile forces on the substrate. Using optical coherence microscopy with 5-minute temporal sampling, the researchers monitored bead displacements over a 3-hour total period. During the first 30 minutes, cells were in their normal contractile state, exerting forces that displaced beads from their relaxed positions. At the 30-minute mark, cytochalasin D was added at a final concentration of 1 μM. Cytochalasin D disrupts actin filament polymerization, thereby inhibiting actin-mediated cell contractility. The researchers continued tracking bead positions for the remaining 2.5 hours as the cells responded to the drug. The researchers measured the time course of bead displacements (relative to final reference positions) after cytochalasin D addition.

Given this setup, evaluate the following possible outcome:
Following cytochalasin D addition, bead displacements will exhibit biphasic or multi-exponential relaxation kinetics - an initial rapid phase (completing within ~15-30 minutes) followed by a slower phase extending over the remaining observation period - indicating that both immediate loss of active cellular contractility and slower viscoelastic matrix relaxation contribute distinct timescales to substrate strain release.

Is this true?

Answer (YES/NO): NO